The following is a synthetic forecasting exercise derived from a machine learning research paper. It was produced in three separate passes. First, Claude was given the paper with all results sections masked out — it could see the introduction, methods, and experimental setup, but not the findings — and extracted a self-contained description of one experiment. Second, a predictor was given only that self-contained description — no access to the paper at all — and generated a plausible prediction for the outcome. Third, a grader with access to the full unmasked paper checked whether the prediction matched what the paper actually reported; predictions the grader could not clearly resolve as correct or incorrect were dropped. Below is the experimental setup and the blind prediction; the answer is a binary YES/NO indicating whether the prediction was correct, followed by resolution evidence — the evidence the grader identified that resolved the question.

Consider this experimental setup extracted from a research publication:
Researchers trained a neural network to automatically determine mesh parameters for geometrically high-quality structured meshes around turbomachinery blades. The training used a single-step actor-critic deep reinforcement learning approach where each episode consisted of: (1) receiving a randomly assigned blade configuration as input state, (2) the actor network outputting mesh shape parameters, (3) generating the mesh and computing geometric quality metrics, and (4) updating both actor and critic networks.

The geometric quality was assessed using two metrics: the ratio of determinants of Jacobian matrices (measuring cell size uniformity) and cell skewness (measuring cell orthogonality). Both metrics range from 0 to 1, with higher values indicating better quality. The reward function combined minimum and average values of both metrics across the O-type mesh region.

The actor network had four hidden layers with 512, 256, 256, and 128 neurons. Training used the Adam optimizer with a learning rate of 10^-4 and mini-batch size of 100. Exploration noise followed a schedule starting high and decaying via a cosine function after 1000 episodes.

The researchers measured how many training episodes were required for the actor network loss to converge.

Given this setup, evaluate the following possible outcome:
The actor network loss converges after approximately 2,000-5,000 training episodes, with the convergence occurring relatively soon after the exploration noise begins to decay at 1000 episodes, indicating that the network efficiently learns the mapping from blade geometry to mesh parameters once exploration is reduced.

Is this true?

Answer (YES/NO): NO